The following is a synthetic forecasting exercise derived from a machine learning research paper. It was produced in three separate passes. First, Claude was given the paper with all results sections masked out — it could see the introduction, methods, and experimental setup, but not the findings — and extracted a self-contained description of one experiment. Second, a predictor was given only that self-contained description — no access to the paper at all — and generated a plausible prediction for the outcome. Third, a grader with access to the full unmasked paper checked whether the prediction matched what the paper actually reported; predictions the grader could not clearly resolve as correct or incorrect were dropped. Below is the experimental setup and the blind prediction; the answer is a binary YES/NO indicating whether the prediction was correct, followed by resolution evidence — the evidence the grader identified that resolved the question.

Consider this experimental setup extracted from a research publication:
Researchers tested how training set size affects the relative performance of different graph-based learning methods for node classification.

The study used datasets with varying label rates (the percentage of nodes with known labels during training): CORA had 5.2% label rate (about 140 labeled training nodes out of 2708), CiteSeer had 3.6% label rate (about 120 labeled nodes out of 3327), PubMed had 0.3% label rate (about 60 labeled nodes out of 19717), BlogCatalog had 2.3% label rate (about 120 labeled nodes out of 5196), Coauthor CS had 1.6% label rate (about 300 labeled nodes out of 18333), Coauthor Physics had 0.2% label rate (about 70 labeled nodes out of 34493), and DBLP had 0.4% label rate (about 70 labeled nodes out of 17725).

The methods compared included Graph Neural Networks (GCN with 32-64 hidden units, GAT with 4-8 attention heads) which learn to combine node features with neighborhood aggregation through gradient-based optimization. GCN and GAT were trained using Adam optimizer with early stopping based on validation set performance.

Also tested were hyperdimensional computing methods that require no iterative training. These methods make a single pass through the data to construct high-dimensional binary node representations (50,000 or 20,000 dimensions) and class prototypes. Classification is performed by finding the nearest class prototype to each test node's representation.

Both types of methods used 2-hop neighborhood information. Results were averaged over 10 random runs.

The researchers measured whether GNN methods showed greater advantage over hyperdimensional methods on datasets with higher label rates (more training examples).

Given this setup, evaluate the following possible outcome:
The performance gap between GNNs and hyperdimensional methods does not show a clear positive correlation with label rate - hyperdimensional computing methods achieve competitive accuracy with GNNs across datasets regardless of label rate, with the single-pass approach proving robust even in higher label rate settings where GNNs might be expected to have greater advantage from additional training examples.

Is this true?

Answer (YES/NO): YES